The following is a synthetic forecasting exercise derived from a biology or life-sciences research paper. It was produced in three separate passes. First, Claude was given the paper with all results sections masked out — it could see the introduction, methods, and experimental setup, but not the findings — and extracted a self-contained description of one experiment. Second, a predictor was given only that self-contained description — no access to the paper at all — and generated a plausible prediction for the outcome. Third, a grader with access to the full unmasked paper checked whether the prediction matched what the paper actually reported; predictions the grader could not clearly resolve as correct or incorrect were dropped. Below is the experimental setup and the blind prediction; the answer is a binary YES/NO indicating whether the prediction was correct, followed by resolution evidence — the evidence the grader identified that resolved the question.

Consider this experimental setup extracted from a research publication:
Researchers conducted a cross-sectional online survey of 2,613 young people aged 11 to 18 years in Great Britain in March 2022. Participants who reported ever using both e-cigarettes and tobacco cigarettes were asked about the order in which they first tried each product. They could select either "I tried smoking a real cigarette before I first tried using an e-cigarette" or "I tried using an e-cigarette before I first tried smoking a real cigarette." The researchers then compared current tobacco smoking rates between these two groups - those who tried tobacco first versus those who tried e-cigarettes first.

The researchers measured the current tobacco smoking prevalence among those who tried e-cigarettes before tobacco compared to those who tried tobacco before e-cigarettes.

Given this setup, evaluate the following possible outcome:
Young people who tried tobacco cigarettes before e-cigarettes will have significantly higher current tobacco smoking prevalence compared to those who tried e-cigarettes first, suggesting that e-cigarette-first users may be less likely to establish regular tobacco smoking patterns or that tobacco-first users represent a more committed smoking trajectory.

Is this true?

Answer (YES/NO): YES